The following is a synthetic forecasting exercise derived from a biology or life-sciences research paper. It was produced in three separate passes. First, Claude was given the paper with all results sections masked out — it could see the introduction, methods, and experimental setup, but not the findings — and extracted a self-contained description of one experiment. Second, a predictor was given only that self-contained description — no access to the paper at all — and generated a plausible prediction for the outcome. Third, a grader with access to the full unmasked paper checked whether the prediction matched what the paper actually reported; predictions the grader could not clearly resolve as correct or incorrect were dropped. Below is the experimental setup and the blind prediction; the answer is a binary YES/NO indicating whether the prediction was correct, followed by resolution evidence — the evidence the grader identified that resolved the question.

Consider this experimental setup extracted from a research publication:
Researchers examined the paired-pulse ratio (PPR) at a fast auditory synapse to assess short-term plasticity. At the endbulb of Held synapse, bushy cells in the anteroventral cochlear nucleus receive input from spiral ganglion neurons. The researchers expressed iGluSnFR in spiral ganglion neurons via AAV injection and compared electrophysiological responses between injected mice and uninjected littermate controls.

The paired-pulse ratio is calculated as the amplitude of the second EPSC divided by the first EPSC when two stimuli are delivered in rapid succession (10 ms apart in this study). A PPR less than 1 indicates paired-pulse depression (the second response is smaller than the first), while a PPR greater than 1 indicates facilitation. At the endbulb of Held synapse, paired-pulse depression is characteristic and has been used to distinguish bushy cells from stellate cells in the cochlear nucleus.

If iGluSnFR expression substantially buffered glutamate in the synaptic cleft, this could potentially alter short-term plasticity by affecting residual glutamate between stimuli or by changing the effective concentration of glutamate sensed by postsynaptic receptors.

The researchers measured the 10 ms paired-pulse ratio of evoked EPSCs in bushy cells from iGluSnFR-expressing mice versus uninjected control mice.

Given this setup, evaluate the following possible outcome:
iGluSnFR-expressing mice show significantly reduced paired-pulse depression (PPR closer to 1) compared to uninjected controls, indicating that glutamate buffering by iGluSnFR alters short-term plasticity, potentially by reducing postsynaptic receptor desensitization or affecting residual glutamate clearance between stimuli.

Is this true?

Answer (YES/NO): YES